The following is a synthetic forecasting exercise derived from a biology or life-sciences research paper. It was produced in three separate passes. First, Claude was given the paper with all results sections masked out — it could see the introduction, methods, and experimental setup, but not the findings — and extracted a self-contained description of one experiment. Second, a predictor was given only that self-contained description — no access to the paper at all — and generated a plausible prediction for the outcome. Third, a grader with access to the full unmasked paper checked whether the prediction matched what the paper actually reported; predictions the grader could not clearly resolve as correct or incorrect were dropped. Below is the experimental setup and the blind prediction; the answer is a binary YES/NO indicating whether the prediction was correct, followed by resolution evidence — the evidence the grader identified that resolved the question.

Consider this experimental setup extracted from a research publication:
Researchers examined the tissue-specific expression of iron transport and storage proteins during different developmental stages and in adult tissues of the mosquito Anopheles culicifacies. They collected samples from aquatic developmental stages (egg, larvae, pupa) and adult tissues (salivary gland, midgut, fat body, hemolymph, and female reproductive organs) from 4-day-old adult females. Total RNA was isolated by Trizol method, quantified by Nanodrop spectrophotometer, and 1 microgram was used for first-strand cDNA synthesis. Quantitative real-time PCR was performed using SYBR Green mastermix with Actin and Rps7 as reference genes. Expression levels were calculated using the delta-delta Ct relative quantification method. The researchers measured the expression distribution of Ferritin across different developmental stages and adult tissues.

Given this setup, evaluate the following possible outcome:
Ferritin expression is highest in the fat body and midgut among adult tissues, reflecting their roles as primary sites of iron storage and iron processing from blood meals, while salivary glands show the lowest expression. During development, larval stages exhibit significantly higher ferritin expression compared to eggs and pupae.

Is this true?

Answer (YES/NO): NO